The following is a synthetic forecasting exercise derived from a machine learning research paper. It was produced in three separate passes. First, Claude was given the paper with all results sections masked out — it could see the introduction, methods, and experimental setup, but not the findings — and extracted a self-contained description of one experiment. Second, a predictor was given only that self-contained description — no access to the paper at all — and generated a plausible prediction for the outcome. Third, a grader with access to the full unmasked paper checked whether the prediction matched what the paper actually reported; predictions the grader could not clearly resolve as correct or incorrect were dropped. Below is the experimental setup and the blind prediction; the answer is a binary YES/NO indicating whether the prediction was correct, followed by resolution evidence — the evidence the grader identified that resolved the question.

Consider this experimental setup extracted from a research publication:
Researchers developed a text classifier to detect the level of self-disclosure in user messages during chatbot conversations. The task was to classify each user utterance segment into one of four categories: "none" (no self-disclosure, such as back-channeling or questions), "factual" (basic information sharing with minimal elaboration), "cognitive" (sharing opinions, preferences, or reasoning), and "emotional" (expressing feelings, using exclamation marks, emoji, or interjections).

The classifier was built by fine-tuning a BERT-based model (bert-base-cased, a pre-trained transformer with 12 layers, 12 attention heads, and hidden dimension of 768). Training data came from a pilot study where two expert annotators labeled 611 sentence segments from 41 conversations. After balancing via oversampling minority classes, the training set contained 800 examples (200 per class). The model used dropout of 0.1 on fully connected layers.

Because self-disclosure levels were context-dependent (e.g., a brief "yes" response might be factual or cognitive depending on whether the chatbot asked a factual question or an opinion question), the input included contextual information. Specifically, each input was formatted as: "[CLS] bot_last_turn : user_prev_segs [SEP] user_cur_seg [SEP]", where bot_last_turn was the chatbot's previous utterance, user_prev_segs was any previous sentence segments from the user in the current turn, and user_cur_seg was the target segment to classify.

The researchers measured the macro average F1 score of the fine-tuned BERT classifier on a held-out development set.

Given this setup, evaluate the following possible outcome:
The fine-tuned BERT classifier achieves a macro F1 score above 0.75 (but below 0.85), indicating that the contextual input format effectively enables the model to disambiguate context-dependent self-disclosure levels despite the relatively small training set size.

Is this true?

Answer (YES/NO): YES